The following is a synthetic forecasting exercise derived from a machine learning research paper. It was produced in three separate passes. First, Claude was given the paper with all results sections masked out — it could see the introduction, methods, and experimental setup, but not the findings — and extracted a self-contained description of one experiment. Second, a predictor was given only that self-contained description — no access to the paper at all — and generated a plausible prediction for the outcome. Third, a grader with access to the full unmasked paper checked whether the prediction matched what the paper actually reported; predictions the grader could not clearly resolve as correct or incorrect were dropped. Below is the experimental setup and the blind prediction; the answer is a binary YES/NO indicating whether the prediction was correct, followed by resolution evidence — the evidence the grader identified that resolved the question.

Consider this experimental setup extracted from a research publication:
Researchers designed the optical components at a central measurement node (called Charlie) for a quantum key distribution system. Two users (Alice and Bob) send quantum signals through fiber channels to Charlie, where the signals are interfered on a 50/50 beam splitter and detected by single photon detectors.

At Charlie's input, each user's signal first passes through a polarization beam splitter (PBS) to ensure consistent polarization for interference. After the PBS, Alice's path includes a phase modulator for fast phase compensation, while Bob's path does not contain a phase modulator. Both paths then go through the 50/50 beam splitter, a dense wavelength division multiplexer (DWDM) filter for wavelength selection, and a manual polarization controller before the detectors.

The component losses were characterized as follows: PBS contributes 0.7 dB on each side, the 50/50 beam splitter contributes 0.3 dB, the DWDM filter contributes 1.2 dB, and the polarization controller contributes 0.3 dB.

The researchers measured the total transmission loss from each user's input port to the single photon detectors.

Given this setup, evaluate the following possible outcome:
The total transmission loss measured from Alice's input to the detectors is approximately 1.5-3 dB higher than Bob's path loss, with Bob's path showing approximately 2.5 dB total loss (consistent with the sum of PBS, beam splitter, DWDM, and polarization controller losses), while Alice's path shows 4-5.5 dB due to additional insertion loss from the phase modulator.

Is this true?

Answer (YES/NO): YES